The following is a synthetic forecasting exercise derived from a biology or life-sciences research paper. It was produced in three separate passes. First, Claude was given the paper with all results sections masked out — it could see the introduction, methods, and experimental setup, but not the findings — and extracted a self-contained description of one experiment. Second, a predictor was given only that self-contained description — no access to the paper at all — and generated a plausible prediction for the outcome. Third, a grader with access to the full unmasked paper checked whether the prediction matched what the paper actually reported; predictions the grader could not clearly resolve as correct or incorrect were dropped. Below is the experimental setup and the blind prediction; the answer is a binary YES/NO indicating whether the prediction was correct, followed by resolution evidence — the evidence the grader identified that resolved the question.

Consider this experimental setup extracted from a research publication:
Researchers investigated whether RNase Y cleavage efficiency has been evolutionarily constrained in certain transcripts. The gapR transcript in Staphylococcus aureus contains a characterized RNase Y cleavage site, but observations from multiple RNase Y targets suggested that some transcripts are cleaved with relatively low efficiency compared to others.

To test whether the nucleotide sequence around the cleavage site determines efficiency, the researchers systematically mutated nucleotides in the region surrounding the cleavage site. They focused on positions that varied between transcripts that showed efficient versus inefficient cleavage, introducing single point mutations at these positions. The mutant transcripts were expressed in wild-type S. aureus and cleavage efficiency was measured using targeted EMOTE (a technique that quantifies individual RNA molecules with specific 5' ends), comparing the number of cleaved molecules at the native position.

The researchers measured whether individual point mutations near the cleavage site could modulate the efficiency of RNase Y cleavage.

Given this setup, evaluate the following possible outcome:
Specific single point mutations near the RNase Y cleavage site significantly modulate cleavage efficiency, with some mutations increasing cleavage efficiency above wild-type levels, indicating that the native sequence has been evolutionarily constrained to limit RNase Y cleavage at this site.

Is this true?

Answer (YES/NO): YES